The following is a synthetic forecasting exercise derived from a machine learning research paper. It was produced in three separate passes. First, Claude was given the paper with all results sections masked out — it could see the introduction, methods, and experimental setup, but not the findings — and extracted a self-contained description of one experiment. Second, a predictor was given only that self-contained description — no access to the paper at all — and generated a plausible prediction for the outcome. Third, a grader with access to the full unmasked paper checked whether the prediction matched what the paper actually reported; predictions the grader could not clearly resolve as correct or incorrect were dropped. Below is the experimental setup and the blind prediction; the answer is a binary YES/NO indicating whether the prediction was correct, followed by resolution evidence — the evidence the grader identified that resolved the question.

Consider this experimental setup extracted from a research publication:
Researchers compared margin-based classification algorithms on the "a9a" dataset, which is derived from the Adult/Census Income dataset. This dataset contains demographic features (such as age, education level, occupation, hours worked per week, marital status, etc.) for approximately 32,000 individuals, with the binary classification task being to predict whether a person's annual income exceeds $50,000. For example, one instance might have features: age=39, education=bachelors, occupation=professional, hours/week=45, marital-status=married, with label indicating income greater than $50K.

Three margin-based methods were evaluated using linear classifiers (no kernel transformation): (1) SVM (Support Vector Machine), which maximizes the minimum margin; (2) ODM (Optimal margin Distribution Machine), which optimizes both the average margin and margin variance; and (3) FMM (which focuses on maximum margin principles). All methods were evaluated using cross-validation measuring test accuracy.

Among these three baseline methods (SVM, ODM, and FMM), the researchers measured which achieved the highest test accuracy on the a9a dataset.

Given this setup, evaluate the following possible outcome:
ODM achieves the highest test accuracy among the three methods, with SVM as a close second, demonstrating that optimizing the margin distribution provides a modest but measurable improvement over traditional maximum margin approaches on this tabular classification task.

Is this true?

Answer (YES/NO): YES